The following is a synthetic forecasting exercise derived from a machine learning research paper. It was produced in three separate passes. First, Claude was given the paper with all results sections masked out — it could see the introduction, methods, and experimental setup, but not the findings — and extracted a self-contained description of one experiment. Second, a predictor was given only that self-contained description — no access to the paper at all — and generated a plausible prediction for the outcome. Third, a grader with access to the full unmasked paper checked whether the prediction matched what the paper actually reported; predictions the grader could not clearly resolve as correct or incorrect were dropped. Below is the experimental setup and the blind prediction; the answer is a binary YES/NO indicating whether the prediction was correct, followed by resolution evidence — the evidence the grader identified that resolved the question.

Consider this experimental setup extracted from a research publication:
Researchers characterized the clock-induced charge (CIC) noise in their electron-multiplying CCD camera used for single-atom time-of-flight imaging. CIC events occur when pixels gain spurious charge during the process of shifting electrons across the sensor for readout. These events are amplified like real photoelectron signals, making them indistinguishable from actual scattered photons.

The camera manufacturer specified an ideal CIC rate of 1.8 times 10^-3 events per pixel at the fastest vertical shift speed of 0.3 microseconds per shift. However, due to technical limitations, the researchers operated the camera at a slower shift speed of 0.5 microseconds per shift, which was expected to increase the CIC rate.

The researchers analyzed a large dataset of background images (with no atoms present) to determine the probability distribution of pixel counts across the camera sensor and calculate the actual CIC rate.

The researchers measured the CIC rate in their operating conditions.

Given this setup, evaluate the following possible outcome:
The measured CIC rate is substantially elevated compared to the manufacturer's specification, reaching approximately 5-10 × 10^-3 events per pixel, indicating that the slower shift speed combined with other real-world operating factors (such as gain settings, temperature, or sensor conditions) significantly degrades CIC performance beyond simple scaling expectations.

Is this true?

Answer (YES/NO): NO